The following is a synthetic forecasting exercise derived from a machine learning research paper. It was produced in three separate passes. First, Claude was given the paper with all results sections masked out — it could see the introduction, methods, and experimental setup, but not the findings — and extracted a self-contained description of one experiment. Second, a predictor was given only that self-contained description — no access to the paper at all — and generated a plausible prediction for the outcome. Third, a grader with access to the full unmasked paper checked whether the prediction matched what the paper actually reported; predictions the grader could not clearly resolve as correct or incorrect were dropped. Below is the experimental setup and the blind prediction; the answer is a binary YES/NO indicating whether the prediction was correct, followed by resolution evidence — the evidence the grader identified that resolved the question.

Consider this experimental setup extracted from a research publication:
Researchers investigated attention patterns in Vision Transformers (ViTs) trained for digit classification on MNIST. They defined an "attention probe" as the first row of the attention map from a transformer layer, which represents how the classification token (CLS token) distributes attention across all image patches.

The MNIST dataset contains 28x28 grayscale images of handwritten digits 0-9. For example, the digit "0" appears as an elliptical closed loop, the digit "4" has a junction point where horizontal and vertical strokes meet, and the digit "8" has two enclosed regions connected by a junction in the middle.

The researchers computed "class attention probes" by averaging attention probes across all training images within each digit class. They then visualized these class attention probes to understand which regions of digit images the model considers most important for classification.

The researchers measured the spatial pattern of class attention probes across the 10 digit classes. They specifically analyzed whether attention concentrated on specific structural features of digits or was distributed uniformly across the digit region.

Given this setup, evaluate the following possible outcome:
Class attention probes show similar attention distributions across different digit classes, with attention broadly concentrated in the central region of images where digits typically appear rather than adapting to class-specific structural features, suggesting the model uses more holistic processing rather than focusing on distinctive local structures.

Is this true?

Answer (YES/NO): NO